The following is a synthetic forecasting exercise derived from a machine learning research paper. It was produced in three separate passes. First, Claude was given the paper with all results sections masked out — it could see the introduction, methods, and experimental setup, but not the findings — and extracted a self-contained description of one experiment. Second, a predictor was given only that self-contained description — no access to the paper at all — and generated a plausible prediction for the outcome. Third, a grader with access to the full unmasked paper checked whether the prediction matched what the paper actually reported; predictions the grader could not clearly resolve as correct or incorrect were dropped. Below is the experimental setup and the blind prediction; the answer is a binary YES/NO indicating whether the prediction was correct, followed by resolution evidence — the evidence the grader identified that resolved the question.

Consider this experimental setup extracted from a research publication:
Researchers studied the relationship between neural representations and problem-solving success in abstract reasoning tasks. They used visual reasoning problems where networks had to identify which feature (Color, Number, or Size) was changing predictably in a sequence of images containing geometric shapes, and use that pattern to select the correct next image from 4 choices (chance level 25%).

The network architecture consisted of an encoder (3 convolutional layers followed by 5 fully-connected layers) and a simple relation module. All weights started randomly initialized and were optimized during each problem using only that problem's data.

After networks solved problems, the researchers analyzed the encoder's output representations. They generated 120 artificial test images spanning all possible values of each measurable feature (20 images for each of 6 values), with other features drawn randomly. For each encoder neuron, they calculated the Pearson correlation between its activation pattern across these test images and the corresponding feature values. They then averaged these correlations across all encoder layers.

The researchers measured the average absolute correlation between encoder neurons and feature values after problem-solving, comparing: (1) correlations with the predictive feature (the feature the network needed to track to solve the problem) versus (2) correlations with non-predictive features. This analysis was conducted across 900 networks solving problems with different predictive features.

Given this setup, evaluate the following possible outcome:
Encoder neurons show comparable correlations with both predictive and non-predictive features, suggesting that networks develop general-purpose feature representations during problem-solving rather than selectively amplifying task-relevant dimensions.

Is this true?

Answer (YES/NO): NO